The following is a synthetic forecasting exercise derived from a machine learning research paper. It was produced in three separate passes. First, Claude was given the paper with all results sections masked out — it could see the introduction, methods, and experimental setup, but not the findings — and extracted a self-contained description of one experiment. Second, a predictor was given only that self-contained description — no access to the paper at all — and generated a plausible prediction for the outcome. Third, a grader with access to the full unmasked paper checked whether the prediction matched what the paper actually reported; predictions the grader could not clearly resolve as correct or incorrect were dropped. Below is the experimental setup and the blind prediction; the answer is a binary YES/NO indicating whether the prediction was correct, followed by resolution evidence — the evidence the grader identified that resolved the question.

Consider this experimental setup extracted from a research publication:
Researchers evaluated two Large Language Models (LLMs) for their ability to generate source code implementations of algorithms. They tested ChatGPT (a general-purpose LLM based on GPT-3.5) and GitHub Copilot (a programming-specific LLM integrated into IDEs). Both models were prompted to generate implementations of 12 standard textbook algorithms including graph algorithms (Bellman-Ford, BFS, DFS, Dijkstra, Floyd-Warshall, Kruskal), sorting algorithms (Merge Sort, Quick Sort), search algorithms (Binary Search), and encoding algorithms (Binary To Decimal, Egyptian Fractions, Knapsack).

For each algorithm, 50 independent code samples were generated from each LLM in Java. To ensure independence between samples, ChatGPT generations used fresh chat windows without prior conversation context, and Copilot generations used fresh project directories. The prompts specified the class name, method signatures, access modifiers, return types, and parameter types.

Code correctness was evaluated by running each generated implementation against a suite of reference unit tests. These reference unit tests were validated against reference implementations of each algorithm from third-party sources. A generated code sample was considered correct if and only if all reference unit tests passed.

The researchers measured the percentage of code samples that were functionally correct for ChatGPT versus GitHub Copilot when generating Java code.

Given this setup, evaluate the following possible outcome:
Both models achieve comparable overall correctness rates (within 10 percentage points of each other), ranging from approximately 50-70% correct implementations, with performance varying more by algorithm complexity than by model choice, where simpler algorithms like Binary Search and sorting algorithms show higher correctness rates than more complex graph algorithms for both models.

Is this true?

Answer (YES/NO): NO